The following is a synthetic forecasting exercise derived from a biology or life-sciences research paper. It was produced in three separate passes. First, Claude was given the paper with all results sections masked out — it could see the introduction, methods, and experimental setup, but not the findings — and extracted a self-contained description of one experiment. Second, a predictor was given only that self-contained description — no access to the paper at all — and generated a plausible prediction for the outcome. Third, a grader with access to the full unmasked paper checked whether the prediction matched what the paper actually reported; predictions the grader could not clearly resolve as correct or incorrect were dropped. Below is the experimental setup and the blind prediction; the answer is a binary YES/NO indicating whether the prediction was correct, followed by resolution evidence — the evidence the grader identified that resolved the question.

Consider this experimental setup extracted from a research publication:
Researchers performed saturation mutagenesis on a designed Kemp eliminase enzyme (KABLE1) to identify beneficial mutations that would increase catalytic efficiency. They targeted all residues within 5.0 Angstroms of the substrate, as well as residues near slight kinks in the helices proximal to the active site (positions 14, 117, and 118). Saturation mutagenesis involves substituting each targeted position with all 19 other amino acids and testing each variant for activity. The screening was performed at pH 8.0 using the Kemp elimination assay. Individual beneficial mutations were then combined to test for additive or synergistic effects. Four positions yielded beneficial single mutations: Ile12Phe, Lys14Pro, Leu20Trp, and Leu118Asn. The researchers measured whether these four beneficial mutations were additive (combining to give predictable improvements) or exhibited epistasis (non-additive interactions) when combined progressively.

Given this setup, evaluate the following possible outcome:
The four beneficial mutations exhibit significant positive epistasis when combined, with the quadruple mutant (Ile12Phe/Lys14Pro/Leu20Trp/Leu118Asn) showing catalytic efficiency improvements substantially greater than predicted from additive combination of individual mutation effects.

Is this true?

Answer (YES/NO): NO